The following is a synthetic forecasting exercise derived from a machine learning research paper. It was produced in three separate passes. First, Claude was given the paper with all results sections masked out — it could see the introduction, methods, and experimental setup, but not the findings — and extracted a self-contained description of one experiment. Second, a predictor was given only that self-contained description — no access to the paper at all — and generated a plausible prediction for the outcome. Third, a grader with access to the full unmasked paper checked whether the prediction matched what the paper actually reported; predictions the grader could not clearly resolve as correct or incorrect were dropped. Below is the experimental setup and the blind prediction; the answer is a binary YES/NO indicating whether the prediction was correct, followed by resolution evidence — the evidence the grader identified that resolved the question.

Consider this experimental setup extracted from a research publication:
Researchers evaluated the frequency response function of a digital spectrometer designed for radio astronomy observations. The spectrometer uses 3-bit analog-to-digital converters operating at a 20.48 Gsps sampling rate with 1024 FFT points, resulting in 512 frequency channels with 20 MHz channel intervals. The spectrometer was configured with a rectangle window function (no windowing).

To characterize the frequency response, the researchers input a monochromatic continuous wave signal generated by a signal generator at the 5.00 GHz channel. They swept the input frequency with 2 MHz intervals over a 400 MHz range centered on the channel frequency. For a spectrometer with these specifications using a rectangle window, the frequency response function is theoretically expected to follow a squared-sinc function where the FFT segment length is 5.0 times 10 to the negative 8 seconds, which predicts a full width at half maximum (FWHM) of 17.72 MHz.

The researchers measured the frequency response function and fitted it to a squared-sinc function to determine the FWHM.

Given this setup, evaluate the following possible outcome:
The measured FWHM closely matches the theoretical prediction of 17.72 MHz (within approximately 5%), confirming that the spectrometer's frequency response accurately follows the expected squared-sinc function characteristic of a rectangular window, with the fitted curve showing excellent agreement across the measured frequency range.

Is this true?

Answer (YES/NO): YES